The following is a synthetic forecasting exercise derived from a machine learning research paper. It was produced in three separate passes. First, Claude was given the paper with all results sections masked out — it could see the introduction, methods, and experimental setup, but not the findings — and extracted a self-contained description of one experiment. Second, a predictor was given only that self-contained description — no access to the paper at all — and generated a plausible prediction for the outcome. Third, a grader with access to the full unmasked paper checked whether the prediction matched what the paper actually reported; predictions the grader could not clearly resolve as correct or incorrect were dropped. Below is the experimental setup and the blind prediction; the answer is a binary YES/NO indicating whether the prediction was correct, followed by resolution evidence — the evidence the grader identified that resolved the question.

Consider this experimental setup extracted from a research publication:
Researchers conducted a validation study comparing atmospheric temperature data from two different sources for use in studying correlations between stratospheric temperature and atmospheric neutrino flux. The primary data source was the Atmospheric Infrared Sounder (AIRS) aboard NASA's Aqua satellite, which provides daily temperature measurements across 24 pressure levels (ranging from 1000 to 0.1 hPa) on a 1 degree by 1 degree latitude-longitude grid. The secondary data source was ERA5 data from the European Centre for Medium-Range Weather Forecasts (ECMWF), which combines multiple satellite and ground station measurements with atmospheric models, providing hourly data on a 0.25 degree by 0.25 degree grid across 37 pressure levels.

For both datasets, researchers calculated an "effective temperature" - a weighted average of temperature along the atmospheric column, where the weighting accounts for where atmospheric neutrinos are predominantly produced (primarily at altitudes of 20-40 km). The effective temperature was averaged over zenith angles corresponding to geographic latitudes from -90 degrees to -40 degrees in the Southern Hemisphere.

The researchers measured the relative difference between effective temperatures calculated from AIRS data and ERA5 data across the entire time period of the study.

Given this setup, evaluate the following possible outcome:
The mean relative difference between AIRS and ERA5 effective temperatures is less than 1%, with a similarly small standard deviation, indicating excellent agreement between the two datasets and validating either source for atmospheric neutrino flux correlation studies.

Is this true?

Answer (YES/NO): YES